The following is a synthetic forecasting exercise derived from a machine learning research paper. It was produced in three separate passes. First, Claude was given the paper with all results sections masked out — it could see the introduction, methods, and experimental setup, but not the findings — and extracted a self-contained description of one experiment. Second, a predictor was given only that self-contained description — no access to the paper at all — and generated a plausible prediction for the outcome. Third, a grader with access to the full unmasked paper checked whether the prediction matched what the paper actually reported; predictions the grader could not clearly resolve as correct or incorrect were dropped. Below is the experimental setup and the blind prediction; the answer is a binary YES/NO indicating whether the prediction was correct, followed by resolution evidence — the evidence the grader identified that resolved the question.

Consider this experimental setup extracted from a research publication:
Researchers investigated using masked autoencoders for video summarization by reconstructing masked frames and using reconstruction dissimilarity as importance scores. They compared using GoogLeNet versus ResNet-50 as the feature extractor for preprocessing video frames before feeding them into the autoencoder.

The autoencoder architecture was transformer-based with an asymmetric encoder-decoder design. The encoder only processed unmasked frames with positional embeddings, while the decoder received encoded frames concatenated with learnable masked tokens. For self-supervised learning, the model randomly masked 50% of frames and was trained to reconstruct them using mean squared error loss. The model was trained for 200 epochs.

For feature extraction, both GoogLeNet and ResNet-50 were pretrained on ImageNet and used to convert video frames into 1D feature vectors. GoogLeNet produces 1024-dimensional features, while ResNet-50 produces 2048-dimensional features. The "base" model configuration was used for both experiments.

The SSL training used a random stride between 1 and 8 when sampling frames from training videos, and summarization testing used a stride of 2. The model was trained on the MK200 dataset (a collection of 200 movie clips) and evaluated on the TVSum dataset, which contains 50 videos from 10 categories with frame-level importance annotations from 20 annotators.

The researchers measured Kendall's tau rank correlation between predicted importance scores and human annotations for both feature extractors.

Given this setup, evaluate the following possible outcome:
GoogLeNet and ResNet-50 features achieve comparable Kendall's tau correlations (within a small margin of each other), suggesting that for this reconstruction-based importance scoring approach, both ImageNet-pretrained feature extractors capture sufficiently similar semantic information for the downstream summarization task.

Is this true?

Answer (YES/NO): NO